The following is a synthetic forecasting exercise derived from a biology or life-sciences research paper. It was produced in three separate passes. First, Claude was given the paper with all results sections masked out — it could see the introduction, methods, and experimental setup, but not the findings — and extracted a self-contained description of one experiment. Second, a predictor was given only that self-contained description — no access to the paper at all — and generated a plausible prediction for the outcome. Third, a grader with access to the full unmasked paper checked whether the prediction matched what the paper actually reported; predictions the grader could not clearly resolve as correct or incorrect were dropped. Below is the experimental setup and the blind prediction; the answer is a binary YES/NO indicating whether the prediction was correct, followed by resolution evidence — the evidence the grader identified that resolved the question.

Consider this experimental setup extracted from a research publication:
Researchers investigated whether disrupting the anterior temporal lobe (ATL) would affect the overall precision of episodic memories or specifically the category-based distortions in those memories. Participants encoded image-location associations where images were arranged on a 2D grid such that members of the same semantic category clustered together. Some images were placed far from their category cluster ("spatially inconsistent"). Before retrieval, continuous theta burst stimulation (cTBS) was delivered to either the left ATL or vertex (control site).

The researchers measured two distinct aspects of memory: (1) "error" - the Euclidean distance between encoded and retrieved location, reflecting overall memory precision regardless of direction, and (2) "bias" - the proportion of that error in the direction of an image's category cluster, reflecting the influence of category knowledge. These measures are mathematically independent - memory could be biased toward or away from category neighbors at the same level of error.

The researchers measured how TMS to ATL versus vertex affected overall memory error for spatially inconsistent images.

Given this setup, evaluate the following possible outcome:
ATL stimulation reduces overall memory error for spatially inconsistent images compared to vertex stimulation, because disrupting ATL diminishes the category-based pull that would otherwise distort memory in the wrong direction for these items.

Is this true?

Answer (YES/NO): NO